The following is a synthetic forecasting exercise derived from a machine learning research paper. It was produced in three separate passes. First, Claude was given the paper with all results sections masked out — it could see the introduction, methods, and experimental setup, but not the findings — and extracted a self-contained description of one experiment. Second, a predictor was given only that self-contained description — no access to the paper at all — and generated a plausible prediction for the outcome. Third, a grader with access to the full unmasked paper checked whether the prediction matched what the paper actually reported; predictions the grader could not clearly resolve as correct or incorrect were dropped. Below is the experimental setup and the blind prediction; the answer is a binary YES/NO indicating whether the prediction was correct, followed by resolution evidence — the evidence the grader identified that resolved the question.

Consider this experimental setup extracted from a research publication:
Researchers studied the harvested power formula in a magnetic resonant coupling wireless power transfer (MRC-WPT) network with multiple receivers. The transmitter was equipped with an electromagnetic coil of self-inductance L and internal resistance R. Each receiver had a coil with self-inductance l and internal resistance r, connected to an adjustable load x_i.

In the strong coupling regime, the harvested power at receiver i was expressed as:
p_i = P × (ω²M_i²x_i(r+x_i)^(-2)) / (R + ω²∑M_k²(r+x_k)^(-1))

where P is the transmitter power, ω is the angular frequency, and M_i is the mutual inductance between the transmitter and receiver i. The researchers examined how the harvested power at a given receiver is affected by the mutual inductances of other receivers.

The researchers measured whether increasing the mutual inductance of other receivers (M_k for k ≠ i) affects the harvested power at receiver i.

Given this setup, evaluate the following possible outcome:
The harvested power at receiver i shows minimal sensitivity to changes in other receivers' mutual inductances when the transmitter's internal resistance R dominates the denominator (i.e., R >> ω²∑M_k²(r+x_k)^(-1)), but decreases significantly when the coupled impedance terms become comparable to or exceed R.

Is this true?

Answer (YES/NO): YES